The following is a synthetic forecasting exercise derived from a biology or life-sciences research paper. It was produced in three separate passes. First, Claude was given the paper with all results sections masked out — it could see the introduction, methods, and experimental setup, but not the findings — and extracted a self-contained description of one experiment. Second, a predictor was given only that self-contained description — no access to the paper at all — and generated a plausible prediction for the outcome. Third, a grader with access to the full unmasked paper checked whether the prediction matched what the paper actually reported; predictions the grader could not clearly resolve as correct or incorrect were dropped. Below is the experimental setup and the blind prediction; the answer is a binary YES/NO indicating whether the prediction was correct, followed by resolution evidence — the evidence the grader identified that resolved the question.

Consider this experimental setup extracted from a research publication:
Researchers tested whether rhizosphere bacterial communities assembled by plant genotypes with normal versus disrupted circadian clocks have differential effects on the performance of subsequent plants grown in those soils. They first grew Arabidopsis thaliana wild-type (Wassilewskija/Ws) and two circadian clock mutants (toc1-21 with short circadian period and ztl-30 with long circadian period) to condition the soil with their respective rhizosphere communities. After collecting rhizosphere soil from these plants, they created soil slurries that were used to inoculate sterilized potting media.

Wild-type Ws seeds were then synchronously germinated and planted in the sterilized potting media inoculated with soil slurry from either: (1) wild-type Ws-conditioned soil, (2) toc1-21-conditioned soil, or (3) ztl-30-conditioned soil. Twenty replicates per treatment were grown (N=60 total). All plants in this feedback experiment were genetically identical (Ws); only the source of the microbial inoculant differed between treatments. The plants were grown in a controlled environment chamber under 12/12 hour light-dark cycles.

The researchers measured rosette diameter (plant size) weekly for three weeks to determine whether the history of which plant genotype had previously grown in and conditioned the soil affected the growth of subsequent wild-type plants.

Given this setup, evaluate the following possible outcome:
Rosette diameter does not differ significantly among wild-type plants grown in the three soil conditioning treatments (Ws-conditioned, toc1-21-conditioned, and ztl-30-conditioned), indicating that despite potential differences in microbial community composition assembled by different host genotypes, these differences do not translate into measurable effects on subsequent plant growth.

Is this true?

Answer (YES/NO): NO